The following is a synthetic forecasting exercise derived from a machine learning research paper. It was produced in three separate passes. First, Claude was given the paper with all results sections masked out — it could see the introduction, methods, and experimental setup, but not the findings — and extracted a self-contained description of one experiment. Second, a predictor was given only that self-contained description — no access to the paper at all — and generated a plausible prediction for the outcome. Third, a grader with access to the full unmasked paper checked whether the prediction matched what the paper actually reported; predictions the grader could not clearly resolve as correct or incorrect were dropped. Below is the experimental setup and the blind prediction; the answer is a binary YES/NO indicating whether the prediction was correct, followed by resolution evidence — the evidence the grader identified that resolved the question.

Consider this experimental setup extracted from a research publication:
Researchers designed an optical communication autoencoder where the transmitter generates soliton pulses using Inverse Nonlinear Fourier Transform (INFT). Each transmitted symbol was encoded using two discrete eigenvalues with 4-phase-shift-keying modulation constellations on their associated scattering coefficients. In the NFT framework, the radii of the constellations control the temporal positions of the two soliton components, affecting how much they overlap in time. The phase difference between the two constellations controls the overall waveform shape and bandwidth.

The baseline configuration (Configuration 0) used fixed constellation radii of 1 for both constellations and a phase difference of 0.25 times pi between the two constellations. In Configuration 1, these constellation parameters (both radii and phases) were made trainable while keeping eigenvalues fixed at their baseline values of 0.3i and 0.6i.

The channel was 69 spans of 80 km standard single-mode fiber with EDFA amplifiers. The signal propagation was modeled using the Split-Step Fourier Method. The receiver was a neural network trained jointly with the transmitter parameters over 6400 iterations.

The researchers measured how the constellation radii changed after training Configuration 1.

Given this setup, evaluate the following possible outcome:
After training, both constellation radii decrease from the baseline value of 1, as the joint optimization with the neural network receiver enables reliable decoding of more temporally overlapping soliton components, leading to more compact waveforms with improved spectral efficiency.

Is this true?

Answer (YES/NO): NO